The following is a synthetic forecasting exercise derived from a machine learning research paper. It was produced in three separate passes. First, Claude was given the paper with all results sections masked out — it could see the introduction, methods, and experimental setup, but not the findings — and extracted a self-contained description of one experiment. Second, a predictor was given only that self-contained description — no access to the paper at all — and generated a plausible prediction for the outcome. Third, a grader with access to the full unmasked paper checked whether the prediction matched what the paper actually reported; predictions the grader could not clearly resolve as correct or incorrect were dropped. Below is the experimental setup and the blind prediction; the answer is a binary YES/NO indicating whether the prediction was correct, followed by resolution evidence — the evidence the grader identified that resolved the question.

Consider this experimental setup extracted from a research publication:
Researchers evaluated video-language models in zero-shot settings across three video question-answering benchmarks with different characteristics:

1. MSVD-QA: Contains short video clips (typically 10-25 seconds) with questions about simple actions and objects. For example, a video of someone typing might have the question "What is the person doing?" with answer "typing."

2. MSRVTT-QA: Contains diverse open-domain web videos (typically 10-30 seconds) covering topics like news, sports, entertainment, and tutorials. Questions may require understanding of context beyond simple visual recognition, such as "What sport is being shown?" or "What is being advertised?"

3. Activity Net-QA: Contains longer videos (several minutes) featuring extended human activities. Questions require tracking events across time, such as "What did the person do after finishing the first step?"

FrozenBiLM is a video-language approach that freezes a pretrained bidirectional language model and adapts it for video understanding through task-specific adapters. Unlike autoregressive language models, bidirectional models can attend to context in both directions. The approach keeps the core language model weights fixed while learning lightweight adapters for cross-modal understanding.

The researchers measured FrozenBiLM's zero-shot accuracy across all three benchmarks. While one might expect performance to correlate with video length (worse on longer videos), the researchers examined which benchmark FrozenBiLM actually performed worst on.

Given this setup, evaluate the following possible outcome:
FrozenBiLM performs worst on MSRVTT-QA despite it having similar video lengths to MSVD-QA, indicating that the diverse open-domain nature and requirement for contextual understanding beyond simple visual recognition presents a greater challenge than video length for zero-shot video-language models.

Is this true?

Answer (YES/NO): YES